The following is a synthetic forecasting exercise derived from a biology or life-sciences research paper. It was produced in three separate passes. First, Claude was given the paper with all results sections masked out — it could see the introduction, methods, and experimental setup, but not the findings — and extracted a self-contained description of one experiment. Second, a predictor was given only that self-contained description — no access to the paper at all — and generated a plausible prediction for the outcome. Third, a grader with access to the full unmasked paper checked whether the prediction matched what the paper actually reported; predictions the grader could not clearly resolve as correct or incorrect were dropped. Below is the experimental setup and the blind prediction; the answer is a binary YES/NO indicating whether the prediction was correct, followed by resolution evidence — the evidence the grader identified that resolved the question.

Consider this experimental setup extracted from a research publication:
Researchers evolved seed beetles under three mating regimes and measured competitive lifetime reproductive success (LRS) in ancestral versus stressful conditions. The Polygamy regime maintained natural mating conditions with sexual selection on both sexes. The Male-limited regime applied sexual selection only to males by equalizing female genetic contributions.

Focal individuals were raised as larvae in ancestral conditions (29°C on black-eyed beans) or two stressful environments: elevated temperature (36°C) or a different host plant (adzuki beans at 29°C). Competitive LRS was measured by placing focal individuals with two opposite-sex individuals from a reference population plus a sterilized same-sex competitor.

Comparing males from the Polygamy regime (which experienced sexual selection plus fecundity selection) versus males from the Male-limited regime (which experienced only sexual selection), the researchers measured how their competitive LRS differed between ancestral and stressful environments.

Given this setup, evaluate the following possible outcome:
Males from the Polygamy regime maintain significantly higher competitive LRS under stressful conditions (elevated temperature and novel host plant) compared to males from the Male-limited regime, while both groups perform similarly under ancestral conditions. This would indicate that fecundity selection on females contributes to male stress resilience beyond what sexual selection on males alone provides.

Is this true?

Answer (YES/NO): NO